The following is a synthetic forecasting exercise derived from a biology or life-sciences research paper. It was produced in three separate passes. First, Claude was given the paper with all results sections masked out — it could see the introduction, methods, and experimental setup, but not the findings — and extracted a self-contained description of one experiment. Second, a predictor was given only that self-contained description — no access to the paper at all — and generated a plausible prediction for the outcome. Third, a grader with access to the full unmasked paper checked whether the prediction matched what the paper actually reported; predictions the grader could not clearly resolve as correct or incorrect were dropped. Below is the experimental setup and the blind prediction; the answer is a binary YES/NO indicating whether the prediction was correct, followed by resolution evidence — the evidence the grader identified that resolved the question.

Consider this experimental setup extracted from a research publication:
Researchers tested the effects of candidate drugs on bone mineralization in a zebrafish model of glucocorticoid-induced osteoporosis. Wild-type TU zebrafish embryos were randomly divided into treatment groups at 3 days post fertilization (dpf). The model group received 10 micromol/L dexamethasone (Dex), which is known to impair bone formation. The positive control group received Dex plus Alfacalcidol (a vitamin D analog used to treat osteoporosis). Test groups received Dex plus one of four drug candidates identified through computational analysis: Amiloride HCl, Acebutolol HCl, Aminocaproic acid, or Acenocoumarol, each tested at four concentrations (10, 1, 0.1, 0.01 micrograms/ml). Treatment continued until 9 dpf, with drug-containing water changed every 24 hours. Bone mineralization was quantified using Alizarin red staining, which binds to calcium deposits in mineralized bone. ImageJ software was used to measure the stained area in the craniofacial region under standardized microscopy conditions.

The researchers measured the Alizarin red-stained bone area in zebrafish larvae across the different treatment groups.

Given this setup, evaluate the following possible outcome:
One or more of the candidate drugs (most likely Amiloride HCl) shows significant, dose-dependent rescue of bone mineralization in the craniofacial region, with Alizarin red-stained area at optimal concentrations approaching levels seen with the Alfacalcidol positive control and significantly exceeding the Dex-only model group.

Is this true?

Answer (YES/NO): NO